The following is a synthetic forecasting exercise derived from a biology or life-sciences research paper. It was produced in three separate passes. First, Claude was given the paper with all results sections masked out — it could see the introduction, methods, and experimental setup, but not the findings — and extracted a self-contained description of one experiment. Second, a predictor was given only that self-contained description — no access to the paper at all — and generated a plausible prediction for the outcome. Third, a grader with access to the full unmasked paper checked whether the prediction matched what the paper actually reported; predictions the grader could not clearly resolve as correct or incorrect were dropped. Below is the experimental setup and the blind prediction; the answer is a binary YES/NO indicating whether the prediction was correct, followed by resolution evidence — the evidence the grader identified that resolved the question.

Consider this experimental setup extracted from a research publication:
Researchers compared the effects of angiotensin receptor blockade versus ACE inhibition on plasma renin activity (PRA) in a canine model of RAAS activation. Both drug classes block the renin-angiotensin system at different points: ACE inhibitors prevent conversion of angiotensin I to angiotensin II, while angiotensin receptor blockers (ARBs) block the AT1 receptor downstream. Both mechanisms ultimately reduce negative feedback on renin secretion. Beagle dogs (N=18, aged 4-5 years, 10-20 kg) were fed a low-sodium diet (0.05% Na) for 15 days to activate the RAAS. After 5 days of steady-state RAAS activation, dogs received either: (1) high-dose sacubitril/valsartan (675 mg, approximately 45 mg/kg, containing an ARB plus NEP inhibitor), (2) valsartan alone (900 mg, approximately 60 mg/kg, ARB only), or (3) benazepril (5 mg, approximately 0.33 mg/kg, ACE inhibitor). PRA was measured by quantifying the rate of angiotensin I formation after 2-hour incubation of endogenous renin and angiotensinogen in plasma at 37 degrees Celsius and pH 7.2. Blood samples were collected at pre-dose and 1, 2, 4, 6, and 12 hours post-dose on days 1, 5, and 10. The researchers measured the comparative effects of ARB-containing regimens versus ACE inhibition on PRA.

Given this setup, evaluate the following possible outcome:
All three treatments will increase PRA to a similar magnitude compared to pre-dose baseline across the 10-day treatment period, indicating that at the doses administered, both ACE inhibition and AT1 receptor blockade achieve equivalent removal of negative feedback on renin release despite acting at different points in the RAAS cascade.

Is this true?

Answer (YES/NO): NO